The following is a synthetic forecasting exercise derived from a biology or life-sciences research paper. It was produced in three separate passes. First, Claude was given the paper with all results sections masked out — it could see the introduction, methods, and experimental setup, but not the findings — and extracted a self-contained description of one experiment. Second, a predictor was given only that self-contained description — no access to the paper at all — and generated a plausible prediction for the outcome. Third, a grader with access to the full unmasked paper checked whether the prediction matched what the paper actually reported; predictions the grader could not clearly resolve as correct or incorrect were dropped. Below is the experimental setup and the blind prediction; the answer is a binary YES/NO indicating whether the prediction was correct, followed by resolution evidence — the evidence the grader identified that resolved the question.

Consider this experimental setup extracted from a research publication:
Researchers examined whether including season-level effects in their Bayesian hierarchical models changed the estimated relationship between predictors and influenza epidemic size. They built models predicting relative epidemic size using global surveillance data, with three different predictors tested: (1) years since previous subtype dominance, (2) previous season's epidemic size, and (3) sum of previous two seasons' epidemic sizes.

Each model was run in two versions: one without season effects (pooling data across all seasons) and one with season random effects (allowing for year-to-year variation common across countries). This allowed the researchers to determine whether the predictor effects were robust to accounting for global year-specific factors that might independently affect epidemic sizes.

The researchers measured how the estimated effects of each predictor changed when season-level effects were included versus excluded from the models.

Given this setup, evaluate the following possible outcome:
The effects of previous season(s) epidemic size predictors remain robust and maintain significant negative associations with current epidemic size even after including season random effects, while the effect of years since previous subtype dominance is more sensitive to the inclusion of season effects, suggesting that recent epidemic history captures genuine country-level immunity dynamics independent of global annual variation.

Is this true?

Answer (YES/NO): NO